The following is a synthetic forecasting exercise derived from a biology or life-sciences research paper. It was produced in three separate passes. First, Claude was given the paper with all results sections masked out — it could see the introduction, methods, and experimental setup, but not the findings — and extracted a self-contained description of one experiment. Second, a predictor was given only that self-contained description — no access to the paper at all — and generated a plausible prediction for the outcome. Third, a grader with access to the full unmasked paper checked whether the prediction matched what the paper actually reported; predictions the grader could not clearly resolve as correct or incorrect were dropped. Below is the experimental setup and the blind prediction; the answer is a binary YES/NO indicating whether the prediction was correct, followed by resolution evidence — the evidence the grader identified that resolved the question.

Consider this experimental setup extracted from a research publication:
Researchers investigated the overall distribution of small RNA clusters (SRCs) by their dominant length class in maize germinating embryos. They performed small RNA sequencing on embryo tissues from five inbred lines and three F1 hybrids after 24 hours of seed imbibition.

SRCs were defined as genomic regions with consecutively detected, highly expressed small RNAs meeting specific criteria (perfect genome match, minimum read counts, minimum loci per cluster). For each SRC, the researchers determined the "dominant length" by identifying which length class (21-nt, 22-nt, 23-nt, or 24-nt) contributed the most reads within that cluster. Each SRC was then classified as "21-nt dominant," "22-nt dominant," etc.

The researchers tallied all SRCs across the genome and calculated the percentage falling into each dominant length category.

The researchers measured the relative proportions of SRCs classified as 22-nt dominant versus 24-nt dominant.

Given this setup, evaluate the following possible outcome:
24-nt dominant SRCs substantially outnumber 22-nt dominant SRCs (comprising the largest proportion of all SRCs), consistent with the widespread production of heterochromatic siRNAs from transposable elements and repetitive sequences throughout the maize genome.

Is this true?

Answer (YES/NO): NO